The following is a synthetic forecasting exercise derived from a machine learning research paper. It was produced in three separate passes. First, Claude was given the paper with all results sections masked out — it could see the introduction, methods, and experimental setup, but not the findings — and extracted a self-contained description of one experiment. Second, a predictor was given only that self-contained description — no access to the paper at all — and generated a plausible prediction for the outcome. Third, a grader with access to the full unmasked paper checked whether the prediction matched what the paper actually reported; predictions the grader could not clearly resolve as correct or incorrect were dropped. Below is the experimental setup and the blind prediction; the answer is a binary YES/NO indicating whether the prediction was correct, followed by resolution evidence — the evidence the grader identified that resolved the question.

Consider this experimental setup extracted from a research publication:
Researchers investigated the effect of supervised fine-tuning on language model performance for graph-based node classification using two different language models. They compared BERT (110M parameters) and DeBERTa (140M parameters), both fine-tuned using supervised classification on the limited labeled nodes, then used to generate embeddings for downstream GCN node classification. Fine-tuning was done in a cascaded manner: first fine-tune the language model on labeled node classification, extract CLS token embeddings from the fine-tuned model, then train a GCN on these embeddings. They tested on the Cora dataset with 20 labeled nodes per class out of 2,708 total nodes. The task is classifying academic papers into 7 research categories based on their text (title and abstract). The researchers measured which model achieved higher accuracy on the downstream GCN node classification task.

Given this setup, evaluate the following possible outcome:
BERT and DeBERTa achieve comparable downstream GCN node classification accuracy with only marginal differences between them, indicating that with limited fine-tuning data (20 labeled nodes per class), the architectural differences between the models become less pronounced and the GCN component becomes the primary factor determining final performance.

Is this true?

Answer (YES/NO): NO